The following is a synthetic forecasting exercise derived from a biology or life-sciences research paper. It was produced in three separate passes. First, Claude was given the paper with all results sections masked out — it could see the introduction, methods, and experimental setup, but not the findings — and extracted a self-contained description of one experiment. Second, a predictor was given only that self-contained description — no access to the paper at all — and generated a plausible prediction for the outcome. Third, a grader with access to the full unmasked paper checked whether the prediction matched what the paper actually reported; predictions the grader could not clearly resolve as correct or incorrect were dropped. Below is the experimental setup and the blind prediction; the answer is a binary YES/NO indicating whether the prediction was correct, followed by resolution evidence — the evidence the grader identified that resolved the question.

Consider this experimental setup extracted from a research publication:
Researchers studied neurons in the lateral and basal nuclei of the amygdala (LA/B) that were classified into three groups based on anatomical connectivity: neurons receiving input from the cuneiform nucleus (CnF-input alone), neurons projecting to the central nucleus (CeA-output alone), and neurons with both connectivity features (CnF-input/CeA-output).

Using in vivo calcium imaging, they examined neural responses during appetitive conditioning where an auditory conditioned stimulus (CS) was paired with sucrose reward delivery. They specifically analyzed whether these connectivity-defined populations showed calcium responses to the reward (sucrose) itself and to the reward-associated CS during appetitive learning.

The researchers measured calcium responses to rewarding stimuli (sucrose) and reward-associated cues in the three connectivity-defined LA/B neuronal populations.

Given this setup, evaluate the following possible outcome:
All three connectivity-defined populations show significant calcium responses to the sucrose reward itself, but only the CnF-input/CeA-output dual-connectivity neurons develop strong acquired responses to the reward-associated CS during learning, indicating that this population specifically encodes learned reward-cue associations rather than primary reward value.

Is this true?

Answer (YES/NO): NO